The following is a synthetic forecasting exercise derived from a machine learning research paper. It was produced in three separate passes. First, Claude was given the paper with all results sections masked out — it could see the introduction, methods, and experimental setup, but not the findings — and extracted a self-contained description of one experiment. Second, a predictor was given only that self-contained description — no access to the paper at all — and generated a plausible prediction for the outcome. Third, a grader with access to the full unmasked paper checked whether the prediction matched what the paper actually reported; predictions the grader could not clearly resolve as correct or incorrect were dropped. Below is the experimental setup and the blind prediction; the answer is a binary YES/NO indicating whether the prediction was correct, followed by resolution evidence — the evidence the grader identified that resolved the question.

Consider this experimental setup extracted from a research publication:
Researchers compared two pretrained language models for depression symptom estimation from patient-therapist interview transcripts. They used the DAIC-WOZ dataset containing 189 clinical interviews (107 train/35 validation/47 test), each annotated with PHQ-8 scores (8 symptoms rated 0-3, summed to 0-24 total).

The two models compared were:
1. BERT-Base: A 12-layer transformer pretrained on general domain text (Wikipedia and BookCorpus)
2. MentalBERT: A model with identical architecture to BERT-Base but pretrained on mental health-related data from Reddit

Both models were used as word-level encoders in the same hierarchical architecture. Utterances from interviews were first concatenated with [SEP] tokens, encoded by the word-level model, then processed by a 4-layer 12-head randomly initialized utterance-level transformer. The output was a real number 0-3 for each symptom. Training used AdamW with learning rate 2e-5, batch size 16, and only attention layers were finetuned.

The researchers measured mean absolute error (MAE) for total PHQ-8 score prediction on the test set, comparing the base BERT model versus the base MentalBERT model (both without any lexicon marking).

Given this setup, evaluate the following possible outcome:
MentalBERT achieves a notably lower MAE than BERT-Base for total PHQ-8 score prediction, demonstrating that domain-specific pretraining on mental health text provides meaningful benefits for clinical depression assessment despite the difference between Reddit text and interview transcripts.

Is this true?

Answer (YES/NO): NO